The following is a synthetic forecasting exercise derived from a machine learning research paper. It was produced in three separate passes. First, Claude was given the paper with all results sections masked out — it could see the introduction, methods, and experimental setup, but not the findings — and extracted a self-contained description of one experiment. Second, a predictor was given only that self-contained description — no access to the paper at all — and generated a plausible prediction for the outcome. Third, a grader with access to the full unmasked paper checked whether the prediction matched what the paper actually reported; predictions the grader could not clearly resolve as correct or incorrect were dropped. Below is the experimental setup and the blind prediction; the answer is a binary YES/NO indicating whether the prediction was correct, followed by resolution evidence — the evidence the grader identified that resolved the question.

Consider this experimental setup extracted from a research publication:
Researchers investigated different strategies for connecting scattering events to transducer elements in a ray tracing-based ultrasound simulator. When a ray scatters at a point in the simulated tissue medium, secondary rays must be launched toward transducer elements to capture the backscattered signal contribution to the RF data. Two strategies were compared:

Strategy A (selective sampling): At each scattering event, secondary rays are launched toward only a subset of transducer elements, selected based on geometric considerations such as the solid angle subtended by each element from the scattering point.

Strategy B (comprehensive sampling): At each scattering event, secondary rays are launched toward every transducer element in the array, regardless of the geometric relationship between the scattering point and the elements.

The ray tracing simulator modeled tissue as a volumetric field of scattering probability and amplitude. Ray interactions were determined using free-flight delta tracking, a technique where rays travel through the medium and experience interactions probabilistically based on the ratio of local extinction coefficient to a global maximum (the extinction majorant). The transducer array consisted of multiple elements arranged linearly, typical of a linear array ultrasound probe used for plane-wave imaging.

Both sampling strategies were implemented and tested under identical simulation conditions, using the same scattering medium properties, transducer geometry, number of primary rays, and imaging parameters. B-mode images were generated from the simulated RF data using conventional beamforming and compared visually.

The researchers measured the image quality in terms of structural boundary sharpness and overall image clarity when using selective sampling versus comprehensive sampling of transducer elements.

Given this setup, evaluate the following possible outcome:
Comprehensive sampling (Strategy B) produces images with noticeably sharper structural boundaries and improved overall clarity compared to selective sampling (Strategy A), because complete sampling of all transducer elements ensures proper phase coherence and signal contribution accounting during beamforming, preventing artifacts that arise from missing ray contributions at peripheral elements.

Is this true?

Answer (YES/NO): YES